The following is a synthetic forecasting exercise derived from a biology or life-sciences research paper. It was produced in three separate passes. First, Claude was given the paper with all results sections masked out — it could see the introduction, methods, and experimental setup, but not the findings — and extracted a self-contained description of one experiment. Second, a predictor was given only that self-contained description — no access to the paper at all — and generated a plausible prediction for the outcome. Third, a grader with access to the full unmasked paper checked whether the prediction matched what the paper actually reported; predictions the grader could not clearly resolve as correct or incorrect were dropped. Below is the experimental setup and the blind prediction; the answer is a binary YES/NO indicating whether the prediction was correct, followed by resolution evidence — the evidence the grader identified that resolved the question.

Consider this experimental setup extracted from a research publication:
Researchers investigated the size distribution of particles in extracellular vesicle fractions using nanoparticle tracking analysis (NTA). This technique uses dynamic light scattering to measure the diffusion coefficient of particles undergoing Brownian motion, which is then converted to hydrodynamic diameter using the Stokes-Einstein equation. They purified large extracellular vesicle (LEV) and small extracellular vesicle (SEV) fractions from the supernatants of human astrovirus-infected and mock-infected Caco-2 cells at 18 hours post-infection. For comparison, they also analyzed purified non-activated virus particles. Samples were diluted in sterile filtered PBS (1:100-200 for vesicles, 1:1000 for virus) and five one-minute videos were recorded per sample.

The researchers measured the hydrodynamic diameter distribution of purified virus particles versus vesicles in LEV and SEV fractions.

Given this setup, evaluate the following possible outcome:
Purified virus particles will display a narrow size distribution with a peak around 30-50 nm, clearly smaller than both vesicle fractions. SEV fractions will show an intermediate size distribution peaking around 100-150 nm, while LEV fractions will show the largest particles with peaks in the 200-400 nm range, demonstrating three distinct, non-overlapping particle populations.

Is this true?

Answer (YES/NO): NO